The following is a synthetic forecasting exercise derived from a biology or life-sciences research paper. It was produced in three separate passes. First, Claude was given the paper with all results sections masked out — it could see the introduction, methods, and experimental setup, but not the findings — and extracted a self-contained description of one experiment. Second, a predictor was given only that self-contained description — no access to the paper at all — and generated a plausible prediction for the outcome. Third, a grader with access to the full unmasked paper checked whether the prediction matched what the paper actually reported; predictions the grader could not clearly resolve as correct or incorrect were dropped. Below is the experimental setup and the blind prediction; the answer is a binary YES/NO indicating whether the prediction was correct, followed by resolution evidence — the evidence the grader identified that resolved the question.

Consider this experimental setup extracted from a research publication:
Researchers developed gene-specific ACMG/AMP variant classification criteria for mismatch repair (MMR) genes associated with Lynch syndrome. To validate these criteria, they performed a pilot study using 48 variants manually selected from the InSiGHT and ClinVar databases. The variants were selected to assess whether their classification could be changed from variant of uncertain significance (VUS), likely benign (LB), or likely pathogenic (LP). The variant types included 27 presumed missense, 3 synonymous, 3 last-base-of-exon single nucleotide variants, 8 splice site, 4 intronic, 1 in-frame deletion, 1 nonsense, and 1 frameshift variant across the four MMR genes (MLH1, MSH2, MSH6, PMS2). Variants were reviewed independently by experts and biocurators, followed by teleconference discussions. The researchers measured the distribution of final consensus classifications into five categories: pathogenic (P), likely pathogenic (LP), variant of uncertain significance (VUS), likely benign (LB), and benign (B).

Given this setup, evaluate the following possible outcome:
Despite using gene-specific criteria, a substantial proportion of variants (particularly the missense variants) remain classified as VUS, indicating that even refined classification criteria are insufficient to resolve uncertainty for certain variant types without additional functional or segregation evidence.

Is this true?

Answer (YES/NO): NO